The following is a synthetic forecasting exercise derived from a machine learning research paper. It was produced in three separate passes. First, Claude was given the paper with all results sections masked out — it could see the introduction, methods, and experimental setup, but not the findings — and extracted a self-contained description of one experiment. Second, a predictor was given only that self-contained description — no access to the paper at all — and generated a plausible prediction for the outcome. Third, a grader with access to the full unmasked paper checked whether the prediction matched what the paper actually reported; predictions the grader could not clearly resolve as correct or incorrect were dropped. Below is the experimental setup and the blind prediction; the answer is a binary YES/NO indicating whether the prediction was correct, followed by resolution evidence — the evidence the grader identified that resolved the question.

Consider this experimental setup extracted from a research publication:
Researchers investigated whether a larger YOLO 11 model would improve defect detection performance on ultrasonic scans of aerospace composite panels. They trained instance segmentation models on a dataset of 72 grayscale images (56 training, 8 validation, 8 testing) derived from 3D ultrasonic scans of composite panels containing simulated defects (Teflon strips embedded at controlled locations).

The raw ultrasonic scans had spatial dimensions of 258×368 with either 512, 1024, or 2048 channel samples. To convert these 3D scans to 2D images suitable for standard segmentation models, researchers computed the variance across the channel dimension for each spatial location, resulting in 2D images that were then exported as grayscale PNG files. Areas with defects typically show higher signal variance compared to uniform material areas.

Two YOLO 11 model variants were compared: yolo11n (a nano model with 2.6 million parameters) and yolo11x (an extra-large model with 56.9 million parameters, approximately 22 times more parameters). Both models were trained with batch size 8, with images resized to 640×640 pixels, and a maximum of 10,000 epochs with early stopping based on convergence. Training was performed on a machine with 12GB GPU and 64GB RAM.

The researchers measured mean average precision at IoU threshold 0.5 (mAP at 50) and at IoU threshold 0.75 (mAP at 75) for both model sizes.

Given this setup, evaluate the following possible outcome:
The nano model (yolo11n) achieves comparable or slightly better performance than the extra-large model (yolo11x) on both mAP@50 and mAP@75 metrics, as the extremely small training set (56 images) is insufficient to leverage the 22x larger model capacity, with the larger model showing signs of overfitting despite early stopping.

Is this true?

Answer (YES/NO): NO